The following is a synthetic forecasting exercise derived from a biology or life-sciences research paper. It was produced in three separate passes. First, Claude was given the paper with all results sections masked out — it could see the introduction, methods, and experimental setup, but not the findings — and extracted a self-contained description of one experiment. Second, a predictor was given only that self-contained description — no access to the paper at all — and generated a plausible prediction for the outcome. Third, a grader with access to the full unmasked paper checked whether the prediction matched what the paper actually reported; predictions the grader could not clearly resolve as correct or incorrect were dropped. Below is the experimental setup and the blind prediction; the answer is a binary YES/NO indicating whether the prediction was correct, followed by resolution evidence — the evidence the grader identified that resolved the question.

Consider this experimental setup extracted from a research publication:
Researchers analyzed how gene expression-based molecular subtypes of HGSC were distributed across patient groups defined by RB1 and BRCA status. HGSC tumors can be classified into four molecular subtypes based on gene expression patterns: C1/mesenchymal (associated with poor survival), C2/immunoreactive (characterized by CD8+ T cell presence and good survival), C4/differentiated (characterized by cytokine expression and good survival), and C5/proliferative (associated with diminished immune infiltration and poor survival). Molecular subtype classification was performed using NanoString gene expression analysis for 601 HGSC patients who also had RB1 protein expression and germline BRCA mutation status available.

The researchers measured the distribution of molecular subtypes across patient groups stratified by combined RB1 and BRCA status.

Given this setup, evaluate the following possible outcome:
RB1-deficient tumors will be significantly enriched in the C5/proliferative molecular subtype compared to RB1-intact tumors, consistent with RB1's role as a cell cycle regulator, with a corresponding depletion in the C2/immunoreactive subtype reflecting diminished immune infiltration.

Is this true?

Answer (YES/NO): NO